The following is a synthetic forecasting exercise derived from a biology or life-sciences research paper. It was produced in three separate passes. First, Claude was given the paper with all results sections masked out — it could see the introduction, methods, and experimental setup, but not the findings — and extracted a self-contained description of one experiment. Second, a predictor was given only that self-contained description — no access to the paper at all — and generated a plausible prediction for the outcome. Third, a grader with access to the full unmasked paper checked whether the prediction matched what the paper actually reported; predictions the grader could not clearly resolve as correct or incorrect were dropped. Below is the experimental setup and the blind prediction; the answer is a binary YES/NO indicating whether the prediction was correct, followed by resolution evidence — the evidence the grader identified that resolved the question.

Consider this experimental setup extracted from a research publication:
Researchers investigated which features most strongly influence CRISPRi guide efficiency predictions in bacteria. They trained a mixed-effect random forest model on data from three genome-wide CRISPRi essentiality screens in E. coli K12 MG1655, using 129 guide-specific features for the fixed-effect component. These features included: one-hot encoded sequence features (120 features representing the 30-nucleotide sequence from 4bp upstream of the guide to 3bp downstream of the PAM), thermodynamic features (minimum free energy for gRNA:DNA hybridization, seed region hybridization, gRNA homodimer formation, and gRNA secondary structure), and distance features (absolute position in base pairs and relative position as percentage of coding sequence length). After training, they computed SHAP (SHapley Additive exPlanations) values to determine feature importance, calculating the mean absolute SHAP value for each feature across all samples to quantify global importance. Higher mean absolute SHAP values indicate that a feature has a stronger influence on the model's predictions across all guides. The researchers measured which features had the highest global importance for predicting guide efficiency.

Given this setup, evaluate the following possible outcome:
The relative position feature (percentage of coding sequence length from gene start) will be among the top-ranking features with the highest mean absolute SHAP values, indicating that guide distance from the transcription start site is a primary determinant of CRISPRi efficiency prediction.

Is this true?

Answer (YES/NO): YES